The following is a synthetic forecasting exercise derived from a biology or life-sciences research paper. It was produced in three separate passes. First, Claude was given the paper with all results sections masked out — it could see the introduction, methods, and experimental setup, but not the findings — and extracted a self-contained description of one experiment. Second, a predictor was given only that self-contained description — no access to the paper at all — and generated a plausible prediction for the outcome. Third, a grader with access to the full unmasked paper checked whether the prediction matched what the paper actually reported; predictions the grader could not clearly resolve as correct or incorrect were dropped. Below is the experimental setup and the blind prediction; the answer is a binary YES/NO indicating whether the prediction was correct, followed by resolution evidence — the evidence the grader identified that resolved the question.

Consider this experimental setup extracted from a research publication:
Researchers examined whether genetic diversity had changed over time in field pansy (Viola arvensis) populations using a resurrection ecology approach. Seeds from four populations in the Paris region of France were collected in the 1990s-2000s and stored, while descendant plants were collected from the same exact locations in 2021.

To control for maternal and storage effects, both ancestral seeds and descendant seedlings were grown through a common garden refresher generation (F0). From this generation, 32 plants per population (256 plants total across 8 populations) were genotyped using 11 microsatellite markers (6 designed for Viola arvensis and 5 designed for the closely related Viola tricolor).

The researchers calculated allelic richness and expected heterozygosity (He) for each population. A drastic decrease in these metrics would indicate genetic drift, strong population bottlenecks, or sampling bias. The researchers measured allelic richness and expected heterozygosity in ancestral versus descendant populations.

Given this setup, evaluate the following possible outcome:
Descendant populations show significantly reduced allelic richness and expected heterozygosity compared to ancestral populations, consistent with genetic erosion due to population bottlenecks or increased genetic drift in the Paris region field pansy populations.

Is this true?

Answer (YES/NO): NO